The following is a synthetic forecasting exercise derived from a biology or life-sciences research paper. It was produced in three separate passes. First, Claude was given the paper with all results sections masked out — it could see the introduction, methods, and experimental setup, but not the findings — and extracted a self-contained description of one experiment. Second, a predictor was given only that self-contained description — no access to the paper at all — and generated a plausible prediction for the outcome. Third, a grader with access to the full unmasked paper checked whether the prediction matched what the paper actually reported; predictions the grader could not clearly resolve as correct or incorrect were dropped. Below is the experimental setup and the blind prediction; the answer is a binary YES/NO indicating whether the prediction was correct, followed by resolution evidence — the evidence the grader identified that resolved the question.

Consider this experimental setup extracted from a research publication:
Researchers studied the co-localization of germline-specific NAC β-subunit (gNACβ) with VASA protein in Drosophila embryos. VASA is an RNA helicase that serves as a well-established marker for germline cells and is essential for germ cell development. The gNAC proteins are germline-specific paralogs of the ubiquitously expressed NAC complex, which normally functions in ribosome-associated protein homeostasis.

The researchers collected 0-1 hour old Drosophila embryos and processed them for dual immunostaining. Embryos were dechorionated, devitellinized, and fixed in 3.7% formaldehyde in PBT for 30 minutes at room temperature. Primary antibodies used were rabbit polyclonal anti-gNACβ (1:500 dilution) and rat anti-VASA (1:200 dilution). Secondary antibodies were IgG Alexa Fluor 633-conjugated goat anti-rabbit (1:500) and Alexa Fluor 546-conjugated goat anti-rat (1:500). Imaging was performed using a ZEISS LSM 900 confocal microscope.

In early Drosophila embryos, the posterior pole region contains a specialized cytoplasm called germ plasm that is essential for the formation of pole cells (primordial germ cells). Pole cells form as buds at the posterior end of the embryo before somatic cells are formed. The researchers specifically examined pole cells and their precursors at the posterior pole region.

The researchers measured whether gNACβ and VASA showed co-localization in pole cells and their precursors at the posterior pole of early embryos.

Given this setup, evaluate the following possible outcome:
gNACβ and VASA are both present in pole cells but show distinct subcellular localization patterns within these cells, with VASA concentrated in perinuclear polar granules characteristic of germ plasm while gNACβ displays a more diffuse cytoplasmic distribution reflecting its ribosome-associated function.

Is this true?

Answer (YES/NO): NO